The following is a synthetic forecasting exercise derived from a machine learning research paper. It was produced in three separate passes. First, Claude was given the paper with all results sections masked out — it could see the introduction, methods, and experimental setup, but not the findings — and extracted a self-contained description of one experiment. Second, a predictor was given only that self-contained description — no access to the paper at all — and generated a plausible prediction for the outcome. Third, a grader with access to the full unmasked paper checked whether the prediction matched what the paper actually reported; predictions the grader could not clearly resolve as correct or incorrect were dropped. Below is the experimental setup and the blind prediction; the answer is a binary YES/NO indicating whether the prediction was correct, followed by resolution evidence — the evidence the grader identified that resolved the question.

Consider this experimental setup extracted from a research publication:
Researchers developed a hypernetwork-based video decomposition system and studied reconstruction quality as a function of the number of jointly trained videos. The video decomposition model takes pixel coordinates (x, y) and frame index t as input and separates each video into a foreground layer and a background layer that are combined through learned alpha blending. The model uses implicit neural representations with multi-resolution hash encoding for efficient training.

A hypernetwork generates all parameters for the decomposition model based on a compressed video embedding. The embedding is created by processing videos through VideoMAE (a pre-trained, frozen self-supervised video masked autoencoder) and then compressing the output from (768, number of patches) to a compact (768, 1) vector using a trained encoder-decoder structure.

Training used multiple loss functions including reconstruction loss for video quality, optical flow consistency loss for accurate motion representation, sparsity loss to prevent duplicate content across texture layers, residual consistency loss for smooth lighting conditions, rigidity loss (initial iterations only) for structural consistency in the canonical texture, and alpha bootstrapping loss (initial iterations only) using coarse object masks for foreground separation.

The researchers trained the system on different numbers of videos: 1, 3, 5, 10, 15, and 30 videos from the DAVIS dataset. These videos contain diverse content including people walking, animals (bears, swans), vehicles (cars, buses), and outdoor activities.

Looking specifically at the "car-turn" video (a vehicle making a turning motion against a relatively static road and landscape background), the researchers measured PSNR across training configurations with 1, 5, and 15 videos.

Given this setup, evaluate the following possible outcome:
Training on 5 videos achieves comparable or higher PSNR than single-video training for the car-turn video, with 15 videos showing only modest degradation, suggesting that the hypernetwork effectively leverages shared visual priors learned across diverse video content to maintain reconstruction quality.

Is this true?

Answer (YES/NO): NO